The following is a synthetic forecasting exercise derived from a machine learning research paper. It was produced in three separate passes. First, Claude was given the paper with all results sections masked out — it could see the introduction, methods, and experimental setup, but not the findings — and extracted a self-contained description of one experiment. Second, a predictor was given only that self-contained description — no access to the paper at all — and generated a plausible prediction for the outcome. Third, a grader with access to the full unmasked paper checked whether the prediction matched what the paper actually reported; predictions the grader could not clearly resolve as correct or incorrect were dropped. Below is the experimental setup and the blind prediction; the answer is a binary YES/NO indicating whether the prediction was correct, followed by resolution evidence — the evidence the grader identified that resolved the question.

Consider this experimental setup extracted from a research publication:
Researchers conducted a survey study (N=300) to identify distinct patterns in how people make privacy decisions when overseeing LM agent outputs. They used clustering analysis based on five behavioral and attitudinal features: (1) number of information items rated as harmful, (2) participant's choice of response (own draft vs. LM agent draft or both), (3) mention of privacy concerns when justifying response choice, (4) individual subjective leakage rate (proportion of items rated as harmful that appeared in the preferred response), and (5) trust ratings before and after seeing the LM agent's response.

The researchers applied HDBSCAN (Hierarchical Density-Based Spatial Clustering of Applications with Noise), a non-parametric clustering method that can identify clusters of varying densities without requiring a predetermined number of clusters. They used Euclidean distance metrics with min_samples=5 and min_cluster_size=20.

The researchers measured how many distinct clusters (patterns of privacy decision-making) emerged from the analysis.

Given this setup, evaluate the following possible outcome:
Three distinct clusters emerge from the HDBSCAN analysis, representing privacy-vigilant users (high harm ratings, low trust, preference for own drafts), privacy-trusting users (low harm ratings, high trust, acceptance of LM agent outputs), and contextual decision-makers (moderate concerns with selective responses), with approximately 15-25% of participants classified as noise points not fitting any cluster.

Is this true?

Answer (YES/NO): NO